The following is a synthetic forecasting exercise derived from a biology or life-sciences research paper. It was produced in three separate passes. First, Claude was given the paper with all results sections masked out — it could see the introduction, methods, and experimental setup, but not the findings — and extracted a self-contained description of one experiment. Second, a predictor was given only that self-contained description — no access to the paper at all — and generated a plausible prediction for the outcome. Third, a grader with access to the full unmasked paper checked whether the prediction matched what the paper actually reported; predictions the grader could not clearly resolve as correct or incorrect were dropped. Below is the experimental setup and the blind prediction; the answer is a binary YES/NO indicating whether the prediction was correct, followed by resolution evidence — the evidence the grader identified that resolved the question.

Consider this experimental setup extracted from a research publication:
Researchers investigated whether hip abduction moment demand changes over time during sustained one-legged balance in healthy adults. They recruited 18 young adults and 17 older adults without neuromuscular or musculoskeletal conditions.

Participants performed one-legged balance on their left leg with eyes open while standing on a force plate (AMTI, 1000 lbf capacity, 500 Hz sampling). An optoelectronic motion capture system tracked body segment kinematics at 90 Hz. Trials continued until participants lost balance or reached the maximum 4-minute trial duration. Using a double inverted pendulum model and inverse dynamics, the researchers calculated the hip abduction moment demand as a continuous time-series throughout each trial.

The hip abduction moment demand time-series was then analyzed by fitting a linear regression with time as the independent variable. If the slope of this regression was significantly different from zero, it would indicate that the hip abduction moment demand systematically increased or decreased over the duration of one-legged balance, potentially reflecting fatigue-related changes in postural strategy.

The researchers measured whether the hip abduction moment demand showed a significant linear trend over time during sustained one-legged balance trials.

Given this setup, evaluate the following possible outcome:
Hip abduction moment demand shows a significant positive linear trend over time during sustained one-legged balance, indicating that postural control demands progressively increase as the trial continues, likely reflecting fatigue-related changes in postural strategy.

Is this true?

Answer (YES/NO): NO